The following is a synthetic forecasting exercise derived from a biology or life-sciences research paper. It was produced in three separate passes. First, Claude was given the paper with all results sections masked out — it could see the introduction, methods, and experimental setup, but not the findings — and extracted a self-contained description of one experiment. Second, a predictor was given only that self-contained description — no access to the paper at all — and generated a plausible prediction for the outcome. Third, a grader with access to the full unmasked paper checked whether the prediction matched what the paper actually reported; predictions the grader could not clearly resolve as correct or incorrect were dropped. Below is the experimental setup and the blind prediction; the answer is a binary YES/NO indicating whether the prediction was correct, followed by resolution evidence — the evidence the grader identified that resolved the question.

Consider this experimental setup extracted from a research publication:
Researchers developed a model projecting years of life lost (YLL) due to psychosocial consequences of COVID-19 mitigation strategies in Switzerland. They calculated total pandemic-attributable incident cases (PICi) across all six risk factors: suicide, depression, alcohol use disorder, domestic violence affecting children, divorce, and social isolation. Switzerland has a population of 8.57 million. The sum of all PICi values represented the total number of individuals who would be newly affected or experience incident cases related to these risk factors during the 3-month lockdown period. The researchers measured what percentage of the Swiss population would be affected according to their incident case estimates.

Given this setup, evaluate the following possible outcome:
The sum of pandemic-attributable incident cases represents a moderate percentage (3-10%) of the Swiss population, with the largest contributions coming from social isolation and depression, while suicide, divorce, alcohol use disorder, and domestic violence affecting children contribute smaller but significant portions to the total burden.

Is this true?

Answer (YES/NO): NO